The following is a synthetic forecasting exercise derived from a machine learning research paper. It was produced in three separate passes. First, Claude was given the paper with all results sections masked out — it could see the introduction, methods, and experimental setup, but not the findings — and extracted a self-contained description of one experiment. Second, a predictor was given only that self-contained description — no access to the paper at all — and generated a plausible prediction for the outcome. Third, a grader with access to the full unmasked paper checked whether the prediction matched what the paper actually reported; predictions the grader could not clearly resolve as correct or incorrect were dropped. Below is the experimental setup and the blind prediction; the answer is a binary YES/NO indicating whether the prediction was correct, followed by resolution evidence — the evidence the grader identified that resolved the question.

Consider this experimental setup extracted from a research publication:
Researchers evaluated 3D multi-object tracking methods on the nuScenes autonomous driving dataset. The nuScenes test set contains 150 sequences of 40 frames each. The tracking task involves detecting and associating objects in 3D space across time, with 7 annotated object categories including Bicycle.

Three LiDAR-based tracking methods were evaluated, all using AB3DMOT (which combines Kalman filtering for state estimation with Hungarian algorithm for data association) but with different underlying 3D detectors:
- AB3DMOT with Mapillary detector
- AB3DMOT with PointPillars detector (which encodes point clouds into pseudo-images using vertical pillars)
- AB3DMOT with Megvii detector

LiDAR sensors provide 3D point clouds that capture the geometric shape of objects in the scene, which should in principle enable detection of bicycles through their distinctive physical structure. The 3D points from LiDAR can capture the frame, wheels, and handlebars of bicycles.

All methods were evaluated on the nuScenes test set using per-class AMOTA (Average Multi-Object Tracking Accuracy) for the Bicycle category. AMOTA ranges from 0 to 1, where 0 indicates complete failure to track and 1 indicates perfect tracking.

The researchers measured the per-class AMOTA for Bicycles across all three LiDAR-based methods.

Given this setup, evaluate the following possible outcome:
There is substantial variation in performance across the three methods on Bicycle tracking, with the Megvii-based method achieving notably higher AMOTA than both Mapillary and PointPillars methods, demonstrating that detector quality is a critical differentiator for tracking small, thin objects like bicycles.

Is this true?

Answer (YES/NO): NO